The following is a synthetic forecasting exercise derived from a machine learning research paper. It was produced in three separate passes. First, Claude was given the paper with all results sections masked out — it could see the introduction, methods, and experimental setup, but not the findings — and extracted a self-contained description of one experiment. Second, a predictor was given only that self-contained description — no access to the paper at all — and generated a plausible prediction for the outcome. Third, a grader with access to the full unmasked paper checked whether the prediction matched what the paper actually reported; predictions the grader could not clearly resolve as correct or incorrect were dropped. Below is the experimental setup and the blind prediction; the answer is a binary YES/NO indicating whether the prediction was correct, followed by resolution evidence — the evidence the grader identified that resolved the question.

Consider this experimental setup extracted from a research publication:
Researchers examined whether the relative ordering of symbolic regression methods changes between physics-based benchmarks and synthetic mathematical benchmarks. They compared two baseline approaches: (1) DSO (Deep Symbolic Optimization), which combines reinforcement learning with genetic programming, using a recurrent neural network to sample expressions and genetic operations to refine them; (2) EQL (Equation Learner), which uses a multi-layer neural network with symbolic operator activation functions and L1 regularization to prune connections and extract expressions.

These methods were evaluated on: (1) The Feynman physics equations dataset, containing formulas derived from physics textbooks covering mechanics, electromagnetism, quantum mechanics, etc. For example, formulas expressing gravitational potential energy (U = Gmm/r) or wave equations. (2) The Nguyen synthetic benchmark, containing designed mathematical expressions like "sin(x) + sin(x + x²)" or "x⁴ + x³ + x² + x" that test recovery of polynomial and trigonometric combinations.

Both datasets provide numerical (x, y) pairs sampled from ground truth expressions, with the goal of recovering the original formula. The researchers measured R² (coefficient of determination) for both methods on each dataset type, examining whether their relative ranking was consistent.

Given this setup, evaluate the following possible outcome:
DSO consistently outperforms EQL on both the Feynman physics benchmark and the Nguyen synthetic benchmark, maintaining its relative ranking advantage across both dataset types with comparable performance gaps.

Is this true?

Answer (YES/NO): NO